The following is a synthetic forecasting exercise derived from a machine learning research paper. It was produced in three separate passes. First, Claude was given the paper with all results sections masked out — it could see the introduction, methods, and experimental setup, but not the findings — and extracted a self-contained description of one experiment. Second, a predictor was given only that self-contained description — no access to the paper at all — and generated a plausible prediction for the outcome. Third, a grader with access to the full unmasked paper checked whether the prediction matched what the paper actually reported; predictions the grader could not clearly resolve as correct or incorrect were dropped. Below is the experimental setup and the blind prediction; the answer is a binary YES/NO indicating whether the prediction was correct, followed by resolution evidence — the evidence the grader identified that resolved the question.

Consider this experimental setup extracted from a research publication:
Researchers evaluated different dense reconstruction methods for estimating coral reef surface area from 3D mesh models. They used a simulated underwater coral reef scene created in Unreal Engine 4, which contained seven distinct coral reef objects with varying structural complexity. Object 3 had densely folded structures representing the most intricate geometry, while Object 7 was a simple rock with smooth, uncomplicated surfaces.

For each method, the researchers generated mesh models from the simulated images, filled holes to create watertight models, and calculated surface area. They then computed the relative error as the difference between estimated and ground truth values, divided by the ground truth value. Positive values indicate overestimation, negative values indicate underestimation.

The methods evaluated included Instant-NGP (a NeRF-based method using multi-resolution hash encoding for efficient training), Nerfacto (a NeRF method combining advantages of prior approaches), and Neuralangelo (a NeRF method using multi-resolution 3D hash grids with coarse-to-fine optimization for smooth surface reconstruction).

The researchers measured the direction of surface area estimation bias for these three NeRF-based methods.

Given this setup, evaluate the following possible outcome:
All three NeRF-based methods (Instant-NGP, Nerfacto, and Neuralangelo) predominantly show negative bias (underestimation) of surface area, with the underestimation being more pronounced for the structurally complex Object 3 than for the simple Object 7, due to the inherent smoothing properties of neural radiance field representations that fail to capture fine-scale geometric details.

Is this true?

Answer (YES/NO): NO